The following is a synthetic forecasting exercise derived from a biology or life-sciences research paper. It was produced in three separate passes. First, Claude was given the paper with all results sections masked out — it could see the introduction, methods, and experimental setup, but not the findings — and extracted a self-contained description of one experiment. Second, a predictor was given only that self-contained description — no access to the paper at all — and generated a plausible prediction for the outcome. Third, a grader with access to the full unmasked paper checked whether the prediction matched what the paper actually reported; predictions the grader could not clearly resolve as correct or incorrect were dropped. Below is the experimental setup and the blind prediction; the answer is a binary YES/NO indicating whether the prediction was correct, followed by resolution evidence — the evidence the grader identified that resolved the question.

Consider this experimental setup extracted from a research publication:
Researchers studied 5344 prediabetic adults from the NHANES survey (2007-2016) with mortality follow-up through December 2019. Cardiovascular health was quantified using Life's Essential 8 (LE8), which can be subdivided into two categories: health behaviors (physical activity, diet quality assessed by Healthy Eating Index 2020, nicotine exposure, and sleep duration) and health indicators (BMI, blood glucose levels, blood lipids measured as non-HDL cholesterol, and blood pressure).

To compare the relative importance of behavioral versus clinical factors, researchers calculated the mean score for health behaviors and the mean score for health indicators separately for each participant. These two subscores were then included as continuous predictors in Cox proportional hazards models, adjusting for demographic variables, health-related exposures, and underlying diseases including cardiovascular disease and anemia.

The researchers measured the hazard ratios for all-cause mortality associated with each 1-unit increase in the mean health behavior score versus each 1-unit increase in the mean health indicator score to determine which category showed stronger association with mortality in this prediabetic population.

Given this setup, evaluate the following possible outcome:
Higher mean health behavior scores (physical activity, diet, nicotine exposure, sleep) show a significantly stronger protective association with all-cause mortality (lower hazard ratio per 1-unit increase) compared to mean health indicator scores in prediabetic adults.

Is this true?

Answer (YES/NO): YES